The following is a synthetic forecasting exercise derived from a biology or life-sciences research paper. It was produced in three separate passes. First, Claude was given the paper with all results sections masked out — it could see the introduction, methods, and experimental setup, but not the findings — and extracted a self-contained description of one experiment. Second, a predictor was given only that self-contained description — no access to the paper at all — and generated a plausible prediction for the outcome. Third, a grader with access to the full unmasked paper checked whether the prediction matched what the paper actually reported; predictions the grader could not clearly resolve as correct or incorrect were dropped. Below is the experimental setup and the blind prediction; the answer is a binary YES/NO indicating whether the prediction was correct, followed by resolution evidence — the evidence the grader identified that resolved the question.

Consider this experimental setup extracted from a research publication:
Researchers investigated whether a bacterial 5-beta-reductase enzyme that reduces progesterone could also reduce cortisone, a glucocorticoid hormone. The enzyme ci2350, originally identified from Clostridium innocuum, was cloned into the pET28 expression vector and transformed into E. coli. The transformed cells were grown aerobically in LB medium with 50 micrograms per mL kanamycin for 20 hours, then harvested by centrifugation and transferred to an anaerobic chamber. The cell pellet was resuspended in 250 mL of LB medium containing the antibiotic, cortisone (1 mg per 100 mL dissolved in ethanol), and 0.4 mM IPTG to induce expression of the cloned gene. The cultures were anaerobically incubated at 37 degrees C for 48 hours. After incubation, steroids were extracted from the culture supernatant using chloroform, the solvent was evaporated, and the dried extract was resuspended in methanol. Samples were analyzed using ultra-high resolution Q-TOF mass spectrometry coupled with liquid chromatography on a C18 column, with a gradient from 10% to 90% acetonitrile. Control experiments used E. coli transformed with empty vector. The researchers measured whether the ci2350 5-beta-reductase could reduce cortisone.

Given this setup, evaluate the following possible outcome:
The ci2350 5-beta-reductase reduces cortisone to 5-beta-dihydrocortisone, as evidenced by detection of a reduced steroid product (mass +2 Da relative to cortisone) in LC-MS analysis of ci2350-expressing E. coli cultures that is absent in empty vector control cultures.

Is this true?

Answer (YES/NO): YES